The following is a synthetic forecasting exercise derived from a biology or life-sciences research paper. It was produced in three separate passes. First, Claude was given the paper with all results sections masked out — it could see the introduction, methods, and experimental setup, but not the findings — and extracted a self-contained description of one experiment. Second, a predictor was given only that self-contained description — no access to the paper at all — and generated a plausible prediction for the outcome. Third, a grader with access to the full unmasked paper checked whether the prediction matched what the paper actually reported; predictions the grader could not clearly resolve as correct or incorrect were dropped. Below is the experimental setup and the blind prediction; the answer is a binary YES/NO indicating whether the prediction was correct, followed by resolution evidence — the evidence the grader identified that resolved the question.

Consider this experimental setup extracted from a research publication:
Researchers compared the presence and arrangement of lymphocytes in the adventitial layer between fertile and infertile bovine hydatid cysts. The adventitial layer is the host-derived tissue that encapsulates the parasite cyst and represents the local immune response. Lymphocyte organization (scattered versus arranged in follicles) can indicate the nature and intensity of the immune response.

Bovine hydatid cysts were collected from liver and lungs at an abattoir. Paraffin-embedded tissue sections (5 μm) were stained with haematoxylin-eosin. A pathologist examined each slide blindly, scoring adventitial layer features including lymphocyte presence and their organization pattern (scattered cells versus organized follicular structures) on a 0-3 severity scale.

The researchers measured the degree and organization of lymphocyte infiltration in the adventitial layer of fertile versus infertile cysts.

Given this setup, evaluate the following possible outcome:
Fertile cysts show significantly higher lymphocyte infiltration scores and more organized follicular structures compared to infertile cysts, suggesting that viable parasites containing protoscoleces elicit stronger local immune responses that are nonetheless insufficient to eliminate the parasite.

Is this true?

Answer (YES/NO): NO